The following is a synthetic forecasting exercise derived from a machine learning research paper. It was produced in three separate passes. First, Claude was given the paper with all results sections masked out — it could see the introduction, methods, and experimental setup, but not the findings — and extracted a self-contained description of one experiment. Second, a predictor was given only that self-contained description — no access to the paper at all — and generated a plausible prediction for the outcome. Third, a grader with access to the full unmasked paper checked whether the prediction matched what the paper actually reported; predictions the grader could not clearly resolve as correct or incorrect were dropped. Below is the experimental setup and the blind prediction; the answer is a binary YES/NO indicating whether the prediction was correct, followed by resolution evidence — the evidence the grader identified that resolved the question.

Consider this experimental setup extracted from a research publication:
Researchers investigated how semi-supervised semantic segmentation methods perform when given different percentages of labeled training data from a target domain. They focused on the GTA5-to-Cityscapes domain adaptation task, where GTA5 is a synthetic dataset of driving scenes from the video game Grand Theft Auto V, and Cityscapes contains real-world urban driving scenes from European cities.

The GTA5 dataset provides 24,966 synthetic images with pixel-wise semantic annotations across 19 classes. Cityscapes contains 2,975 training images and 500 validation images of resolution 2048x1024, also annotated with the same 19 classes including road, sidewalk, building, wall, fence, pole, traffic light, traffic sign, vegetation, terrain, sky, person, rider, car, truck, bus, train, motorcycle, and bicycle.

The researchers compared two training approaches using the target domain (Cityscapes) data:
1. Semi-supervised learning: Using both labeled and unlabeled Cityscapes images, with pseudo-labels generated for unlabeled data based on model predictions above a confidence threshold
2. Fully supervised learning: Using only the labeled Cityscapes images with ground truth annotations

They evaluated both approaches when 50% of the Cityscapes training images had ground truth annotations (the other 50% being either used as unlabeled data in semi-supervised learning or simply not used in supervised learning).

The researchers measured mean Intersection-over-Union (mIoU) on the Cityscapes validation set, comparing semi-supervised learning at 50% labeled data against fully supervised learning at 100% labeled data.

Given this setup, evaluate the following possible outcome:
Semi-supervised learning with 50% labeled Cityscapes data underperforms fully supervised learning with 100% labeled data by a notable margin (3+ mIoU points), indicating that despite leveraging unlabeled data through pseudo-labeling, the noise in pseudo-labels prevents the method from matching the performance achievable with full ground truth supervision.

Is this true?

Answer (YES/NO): NO